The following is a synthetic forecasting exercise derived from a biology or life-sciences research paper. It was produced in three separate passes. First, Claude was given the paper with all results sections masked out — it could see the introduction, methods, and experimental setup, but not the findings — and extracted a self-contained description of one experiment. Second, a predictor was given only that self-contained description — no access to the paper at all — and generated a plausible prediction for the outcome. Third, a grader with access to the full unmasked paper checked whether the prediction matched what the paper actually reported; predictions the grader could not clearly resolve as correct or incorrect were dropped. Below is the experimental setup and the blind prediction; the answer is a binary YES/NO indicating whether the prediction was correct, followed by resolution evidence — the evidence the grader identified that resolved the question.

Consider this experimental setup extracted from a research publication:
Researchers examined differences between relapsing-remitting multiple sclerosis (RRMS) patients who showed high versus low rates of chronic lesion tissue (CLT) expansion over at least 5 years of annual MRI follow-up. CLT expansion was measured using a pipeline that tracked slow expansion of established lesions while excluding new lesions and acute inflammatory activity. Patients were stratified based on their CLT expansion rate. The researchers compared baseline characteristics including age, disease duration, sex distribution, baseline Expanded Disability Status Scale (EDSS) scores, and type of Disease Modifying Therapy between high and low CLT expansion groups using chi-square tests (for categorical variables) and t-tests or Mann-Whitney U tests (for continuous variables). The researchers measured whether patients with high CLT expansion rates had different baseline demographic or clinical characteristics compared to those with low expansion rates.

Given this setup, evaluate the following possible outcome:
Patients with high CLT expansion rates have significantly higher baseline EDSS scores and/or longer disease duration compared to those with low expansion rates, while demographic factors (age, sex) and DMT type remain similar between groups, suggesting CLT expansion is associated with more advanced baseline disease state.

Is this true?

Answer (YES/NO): NO